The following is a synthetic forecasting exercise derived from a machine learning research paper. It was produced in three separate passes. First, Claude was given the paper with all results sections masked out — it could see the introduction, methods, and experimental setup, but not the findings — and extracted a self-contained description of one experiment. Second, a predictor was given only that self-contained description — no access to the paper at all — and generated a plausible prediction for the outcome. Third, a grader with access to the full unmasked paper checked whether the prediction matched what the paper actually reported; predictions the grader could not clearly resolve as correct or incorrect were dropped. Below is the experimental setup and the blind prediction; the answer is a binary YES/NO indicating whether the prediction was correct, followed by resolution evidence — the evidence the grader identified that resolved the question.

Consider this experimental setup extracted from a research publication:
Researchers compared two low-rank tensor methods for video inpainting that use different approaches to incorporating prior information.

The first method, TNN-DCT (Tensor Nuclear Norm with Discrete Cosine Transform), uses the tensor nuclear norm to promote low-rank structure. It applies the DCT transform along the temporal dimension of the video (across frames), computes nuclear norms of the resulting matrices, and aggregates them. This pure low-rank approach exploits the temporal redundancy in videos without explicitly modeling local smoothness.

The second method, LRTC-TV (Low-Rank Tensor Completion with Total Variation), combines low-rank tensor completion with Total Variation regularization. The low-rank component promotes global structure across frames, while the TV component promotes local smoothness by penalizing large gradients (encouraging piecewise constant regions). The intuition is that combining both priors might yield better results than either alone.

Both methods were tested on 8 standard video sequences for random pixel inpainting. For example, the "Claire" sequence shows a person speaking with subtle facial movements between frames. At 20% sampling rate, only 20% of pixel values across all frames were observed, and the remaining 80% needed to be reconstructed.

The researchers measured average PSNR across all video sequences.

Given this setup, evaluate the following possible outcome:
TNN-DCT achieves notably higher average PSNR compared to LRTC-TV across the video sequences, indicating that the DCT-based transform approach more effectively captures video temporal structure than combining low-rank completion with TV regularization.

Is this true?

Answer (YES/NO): YES